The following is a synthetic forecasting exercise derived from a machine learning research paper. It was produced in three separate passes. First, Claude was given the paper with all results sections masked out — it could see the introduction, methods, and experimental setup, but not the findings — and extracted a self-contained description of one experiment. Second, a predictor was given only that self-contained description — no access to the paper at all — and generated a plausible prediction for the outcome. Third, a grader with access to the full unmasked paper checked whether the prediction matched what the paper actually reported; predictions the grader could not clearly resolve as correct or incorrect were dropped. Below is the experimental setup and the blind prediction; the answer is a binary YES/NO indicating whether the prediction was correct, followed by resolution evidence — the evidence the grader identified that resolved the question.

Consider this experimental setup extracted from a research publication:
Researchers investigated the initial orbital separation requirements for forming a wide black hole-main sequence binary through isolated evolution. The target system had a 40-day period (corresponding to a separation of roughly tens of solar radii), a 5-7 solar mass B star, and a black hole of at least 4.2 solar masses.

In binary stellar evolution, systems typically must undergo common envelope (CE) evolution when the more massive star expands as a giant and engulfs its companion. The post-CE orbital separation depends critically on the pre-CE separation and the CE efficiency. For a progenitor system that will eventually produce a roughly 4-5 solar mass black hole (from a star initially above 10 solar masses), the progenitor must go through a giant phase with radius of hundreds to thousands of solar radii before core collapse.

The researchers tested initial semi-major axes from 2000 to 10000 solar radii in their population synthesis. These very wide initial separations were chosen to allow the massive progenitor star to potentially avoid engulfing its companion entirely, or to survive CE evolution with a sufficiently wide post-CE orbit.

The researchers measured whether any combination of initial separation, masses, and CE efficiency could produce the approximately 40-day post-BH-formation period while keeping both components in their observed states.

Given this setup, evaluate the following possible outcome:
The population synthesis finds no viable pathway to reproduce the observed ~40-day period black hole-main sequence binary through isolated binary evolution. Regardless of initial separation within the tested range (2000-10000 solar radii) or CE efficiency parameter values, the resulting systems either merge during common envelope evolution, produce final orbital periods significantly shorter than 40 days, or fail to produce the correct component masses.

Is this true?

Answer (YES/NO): YES